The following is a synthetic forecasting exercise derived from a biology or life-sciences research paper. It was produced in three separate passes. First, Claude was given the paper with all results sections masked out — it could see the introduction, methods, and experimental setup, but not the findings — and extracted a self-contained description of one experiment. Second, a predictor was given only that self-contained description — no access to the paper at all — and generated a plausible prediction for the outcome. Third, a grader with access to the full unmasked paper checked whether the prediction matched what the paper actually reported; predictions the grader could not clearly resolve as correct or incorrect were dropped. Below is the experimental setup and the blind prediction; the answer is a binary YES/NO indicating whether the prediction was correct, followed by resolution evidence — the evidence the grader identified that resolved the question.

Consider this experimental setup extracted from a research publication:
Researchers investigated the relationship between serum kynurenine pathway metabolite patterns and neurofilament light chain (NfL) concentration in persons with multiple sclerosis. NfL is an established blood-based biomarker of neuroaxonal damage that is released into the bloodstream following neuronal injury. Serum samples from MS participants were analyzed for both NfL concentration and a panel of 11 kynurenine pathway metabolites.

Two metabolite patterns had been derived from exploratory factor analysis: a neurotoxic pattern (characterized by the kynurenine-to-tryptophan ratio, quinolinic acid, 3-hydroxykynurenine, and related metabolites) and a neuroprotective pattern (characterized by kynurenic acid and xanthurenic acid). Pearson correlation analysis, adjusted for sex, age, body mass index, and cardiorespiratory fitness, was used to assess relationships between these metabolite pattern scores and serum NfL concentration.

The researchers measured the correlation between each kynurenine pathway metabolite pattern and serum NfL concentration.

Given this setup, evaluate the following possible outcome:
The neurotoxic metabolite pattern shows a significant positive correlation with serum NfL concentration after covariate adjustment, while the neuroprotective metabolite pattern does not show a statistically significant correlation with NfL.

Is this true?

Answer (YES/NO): NO